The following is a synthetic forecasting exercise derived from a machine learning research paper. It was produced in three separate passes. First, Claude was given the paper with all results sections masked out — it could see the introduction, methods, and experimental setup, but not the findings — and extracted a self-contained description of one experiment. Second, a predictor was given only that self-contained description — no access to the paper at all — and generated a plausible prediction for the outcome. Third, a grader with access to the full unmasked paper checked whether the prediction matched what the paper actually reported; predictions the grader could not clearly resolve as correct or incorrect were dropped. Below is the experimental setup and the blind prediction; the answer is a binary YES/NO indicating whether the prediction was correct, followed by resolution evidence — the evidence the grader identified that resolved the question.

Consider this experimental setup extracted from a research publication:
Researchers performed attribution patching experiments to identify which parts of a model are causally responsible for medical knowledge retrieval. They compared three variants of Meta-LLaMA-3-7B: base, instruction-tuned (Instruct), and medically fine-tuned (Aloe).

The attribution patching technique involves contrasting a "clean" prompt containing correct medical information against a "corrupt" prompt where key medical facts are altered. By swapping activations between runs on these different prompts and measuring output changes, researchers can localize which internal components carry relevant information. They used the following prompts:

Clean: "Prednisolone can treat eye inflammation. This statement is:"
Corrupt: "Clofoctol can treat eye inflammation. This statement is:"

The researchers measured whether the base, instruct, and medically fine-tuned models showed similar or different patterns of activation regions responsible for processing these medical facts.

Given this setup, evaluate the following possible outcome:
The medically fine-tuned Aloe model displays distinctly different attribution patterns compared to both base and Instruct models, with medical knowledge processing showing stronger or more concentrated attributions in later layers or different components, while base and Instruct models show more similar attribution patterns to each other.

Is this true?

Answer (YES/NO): NO